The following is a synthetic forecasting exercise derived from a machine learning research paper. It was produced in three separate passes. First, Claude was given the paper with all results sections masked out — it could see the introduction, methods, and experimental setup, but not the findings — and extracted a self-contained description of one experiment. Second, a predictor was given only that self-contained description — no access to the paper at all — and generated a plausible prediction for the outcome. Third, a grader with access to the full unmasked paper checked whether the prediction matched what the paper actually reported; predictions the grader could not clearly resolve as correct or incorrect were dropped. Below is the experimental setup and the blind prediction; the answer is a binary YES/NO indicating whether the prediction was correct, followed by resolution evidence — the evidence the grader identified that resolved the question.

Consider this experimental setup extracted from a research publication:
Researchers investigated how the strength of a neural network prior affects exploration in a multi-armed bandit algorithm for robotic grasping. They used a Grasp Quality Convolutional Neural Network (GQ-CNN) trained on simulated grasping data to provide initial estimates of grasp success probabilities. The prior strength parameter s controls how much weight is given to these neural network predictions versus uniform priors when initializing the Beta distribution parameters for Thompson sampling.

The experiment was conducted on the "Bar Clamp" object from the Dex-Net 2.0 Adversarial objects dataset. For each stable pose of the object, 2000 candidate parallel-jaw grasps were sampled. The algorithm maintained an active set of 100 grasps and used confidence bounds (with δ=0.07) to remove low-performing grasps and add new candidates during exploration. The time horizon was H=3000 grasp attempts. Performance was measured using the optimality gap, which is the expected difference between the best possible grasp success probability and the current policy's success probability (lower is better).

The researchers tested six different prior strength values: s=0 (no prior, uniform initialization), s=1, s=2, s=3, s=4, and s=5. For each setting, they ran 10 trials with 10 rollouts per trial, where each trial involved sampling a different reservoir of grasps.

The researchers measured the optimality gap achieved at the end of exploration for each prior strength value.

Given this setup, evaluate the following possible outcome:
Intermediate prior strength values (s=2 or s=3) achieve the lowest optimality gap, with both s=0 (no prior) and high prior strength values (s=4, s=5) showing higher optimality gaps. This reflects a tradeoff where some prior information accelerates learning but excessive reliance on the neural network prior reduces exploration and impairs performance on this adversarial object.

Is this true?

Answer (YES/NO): NO